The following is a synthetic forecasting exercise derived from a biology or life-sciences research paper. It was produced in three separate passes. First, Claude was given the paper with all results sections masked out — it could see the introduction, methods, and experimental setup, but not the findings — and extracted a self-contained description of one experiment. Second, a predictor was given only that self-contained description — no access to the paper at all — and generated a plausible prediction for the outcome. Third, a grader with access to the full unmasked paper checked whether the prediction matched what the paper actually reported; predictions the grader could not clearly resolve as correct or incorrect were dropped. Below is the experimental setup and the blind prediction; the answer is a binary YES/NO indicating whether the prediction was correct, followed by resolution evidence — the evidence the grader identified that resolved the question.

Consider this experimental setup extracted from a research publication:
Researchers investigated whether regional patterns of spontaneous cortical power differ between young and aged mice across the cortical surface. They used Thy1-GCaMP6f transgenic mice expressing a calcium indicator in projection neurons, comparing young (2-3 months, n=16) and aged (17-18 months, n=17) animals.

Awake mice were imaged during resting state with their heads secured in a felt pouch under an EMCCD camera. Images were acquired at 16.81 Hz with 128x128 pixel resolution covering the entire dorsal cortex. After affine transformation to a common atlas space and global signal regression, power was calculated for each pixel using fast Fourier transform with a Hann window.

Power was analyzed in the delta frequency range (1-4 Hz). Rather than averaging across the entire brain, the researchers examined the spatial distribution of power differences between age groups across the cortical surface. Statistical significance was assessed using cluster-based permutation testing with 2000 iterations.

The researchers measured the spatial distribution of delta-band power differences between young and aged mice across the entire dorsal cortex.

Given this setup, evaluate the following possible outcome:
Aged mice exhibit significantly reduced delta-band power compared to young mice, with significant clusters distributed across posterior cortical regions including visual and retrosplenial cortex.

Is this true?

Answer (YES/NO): NO